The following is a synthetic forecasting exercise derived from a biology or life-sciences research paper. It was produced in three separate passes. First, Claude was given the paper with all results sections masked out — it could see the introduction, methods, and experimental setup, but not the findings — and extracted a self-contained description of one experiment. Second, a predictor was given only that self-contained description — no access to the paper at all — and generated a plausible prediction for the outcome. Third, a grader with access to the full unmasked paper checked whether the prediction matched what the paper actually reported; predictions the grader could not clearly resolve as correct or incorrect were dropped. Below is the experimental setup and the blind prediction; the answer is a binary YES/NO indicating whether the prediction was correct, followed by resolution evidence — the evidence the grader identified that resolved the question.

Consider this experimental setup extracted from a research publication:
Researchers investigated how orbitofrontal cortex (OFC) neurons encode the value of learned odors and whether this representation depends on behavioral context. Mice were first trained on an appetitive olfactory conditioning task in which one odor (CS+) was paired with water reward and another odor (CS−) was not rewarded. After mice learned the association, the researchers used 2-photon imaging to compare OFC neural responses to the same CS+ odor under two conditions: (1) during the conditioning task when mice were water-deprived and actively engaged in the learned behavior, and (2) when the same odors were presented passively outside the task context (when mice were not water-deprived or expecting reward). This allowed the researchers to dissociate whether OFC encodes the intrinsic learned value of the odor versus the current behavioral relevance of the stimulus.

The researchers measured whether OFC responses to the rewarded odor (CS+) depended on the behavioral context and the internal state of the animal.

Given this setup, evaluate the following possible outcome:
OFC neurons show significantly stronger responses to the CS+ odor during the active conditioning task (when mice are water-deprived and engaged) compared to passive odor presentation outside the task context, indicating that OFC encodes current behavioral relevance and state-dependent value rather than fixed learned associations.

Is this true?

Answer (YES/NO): YES